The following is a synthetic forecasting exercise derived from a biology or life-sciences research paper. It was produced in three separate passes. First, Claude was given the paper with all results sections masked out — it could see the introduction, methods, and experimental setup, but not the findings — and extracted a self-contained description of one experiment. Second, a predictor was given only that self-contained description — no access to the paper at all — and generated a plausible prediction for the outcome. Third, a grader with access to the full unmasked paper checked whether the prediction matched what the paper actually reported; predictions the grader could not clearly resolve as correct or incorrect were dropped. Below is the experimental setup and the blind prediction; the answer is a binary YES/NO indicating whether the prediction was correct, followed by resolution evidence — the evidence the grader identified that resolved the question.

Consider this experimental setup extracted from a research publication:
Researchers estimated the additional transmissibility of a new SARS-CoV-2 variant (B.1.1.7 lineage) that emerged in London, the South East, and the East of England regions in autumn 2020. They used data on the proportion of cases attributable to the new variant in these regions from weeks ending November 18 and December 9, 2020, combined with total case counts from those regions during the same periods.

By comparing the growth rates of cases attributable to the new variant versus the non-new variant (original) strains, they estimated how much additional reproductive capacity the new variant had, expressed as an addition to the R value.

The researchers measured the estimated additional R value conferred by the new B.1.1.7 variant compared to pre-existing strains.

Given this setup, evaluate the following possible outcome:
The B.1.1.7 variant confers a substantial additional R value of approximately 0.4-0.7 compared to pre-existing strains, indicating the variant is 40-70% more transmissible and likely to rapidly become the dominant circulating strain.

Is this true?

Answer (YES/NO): NO